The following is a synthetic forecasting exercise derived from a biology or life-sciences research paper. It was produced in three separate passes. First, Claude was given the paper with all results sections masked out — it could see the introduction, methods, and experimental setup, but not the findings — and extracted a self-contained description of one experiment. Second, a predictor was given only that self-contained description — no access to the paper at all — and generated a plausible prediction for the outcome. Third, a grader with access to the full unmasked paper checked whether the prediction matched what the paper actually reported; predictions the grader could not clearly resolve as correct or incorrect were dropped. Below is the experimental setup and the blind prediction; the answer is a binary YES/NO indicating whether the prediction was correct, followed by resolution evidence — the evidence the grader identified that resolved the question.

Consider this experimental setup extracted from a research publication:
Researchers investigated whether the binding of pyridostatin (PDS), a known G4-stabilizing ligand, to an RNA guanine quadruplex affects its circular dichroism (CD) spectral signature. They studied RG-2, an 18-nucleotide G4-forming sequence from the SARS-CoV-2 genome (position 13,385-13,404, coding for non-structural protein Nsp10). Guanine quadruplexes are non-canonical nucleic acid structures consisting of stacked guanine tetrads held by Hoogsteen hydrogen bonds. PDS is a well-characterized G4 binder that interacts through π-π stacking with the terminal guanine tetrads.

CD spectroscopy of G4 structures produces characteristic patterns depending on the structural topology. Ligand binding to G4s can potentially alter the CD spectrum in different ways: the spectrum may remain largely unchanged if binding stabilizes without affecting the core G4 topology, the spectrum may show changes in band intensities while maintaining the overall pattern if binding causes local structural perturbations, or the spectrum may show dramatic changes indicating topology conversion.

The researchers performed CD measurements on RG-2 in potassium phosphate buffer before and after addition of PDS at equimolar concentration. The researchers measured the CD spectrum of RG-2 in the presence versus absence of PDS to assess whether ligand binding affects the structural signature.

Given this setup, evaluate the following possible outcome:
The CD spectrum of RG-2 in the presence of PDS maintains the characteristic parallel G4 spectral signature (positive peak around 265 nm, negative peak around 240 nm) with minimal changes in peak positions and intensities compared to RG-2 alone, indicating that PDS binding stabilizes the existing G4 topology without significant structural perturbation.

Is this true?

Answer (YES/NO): NO